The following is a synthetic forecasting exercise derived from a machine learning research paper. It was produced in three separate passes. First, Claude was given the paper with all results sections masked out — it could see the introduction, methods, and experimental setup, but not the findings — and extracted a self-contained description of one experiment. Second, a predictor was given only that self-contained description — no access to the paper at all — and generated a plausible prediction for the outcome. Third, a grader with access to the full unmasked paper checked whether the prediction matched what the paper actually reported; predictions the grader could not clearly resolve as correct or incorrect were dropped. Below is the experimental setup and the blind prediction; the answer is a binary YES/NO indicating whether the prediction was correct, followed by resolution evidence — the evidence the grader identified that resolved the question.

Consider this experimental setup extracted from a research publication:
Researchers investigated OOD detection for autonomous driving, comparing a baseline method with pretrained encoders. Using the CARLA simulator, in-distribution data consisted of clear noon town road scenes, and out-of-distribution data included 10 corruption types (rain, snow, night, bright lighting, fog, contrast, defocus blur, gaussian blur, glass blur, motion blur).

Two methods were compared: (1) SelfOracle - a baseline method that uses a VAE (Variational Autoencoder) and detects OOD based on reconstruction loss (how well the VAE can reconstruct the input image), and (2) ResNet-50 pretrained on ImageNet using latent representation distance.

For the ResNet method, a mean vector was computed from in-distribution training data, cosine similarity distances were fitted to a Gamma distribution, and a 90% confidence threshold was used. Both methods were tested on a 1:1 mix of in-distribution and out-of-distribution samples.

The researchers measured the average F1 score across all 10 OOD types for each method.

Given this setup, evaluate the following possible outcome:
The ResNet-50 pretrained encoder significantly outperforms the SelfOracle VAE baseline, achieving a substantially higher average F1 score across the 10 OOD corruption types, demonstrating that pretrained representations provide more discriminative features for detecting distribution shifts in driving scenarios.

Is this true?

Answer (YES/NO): YES